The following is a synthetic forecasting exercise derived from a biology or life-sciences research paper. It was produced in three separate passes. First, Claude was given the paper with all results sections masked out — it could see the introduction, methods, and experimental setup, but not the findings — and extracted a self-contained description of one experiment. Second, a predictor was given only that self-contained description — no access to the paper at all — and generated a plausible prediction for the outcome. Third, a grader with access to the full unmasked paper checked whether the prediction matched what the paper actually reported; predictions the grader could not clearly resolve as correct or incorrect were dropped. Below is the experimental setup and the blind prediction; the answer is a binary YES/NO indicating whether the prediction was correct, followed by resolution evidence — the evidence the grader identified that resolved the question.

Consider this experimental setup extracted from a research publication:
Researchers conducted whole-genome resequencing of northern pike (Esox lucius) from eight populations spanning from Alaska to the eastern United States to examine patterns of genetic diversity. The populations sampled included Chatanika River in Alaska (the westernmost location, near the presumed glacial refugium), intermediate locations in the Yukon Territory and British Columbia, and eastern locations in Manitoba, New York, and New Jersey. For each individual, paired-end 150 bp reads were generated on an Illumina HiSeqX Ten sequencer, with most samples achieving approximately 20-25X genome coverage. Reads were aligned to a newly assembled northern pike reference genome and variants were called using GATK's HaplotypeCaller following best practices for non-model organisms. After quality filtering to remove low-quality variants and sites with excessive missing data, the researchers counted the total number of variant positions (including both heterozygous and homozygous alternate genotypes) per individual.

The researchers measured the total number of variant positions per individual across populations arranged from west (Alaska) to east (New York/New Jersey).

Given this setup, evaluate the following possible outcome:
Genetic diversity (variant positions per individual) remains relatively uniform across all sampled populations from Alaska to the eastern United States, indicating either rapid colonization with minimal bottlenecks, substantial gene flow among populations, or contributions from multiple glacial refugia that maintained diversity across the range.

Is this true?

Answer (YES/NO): NO